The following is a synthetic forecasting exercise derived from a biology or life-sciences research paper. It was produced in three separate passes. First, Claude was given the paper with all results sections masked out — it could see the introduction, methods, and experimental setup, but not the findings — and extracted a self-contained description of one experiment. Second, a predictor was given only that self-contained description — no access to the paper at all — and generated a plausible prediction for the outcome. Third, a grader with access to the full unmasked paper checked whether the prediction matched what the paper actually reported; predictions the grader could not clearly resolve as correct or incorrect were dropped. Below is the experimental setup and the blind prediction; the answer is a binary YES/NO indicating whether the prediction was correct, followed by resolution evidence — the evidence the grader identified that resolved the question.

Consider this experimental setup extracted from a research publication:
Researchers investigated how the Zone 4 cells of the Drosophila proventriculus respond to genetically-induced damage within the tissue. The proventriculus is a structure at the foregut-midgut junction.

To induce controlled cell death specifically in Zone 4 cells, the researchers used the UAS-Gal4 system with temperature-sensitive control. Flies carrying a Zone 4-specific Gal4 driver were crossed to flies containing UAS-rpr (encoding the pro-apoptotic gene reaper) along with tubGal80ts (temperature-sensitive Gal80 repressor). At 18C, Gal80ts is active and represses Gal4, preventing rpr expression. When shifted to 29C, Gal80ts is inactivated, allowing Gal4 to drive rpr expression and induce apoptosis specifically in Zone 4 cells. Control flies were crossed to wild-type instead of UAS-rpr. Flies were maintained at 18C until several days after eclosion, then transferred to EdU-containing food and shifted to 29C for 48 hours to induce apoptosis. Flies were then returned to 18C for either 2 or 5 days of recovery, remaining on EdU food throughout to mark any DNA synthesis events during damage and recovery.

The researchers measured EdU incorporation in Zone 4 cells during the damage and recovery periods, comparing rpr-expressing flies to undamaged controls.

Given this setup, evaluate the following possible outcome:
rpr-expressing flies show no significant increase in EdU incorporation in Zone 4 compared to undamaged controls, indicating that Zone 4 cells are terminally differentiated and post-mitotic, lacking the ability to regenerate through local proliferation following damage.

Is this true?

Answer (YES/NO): NO